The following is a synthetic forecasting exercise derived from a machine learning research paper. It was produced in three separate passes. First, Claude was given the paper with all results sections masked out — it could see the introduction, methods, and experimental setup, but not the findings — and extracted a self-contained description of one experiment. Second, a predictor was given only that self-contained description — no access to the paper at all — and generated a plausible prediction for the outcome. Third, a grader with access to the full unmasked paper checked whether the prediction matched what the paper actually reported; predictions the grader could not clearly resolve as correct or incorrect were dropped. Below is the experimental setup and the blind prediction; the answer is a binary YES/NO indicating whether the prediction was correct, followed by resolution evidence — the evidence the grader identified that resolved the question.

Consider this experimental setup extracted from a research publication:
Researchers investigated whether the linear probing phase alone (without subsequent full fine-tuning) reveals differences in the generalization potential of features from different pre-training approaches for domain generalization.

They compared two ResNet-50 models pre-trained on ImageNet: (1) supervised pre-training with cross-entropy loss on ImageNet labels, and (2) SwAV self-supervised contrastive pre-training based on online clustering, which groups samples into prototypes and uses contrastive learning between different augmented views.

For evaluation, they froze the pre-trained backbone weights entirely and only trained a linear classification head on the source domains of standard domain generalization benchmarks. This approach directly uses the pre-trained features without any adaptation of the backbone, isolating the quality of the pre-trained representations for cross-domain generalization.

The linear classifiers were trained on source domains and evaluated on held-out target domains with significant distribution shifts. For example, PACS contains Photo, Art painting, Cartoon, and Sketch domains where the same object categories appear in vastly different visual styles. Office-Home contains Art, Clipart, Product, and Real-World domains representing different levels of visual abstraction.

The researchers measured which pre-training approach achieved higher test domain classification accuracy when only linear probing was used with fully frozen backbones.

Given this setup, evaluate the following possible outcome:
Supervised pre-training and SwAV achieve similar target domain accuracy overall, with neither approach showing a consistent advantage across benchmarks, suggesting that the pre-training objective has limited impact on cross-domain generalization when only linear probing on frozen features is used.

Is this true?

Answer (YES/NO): NO